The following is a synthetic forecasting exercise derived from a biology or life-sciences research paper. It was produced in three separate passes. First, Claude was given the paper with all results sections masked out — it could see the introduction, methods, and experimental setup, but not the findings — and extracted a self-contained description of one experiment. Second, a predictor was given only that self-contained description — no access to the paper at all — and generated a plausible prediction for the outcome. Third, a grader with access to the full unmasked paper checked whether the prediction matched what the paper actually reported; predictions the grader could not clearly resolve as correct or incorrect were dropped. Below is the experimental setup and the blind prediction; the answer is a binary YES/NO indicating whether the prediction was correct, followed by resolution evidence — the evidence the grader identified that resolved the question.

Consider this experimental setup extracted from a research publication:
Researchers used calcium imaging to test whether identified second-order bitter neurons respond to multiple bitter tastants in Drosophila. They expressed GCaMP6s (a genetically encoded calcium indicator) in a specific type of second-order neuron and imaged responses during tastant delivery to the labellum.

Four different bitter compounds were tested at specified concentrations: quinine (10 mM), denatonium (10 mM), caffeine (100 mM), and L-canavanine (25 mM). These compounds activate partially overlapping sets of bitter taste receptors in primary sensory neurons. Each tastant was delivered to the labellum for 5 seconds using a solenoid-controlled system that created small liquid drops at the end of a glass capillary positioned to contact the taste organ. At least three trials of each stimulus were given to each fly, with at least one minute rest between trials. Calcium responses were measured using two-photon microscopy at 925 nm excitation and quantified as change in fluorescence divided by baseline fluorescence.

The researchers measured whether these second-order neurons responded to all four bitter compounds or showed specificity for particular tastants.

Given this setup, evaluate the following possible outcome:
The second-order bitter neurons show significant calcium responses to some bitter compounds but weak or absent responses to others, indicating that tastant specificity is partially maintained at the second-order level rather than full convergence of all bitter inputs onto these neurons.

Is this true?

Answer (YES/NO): NO